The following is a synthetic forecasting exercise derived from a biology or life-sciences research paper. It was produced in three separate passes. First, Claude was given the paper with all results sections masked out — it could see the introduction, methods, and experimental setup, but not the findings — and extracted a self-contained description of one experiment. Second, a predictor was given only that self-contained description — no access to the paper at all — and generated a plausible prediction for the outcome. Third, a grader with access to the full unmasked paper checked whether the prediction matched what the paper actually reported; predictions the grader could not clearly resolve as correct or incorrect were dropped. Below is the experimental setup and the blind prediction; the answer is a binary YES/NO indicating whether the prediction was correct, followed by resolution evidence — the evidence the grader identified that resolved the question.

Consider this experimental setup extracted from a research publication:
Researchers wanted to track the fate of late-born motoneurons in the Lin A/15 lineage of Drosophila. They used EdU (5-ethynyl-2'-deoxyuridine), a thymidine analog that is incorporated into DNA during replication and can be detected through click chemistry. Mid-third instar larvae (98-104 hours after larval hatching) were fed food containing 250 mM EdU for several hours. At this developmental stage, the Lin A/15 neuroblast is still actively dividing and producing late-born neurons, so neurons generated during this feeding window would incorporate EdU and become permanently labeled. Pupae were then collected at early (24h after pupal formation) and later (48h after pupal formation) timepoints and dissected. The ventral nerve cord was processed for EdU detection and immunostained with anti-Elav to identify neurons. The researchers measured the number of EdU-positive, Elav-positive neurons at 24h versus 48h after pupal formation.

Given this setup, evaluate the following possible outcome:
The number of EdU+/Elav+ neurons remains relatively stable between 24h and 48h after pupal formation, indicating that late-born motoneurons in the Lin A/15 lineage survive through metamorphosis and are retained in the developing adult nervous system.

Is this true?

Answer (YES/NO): NO